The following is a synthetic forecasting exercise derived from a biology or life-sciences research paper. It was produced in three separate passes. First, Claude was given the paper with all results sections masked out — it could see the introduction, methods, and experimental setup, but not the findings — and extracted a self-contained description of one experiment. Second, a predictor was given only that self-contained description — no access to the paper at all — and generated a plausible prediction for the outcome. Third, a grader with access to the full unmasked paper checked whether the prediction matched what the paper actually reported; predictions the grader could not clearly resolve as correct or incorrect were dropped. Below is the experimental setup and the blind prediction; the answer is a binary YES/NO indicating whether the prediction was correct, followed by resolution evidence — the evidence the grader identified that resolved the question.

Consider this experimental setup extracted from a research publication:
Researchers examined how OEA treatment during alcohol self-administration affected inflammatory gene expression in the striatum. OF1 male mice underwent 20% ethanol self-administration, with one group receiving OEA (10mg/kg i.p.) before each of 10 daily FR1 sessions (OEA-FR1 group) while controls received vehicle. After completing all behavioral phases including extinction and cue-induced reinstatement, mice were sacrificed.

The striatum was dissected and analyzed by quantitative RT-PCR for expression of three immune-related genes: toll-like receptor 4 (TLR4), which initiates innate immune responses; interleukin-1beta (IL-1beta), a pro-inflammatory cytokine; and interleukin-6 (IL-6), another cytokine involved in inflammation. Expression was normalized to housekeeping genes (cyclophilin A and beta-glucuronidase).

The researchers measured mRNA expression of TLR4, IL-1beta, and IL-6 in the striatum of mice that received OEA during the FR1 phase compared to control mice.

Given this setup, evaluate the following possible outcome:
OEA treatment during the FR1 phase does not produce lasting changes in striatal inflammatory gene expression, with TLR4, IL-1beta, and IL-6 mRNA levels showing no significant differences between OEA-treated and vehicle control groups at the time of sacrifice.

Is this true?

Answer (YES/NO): NO